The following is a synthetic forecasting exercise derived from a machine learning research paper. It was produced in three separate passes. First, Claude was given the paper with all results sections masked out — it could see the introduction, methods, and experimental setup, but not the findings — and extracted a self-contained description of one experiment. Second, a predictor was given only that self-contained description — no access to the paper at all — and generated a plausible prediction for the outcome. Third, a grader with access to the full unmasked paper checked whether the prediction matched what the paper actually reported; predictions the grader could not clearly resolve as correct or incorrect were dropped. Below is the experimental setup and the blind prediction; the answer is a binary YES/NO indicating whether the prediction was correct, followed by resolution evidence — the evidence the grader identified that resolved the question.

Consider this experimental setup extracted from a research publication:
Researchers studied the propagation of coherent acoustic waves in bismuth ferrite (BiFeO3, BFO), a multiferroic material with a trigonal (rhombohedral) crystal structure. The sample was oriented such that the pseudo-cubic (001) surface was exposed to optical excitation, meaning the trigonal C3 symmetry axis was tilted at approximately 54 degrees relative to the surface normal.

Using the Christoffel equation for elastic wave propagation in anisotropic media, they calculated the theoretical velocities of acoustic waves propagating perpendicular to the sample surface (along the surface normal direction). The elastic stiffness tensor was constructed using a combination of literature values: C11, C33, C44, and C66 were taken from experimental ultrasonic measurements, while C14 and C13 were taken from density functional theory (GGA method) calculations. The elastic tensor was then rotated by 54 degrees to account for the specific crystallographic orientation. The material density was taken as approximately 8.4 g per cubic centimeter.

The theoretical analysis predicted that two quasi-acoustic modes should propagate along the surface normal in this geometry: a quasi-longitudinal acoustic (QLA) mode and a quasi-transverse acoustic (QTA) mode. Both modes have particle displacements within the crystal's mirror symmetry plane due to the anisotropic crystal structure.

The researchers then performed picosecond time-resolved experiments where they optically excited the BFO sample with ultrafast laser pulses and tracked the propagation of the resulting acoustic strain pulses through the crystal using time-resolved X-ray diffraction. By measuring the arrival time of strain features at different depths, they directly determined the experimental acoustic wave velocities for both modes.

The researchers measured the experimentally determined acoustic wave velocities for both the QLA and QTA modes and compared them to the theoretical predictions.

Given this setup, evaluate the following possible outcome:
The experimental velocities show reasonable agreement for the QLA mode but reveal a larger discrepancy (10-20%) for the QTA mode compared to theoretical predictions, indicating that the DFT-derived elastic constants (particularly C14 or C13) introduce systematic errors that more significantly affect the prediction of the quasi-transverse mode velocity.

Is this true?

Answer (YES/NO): NO